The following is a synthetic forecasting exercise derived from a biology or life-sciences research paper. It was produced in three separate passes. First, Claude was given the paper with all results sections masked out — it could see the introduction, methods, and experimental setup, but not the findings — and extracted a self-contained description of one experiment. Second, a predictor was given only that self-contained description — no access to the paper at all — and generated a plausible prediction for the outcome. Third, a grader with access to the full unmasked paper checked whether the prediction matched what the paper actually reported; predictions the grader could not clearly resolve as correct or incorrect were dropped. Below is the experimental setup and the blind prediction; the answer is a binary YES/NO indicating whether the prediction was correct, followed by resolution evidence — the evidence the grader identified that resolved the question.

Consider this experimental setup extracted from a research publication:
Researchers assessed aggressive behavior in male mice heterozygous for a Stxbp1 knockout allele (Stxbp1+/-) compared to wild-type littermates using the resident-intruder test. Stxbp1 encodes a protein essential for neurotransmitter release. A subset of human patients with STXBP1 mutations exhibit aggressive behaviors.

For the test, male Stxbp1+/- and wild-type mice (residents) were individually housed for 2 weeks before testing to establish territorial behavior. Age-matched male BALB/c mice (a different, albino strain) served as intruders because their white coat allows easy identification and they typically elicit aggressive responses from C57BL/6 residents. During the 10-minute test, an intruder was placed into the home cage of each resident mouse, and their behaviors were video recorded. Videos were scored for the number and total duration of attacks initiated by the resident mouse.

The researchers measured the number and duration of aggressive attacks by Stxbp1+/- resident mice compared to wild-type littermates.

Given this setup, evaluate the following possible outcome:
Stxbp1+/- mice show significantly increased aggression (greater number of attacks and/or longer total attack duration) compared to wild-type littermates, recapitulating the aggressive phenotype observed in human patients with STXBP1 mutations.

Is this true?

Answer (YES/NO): YES